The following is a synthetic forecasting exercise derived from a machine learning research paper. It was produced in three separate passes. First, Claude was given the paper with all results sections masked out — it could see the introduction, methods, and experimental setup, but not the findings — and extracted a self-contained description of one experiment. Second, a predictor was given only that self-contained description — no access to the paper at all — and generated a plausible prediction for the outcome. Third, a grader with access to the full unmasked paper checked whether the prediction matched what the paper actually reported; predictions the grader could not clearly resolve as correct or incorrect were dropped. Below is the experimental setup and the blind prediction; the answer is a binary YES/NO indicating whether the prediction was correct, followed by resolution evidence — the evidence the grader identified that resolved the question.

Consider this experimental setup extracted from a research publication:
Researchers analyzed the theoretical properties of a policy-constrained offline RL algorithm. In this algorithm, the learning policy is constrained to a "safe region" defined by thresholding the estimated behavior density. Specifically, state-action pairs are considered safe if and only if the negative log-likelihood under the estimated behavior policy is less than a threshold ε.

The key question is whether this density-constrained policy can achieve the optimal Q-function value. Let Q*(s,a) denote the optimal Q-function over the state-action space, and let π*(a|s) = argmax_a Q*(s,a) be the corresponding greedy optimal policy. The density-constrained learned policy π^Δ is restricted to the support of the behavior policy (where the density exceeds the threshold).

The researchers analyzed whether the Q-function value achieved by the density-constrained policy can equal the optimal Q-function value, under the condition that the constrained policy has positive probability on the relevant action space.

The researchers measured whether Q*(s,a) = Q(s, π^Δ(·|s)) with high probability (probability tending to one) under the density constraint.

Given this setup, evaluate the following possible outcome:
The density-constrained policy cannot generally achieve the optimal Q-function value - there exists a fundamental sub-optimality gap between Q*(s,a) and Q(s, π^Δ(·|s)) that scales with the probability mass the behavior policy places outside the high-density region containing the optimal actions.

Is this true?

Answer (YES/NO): NO